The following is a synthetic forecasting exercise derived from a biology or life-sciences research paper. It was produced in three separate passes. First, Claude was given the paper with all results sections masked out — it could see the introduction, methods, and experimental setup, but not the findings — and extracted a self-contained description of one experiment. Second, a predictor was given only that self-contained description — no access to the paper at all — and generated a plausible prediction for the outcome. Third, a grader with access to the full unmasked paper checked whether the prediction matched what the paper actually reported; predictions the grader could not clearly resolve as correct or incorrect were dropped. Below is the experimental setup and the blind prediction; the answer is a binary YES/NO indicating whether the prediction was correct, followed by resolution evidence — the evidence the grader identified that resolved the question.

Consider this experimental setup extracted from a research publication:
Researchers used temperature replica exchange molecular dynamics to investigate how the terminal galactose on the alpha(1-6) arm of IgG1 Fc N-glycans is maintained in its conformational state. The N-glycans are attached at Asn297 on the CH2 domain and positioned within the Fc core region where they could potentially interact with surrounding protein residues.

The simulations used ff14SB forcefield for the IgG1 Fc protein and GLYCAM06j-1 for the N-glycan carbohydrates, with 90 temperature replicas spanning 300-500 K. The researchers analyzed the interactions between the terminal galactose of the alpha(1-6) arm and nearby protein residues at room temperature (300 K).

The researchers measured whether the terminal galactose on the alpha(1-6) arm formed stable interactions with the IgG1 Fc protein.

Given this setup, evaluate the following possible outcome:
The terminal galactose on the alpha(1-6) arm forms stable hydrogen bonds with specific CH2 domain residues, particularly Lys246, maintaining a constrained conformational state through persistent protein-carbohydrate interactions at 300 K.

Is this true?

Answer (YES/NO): NO